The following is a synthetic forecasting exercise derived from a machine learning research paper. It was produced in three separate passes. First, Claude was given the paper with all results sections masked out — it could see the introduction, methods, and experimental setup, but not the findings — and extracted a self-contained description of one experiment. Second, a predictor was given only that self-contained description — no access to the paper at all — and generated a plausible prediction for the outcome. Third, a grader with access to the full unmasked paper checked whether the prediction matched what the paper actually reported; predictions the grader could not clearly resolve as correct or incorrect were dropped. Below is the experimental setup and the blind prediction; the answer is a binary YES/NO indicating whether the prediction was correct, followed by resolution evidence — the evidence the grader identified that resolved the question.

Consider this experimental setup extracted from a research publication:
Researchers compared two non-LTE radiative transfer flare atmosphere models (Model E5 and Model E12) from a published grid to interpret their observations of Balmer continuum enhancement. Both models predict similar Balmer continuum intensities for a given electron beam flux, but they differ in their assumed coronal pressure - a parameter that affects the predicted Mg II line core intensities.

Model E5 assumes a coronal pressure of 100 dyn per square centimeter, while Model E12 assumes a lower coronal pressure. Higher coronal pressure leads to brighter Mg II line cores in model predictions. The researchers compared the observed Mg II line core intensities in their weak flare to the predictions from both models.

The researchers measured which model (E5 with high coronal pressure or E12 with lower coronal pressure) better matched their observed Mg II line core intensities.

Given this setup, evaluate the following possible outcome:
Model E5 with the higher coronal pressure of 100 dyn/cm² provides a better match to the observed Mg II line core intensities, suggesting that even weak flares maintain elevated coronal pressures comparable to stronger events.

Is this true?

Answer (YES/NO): NO